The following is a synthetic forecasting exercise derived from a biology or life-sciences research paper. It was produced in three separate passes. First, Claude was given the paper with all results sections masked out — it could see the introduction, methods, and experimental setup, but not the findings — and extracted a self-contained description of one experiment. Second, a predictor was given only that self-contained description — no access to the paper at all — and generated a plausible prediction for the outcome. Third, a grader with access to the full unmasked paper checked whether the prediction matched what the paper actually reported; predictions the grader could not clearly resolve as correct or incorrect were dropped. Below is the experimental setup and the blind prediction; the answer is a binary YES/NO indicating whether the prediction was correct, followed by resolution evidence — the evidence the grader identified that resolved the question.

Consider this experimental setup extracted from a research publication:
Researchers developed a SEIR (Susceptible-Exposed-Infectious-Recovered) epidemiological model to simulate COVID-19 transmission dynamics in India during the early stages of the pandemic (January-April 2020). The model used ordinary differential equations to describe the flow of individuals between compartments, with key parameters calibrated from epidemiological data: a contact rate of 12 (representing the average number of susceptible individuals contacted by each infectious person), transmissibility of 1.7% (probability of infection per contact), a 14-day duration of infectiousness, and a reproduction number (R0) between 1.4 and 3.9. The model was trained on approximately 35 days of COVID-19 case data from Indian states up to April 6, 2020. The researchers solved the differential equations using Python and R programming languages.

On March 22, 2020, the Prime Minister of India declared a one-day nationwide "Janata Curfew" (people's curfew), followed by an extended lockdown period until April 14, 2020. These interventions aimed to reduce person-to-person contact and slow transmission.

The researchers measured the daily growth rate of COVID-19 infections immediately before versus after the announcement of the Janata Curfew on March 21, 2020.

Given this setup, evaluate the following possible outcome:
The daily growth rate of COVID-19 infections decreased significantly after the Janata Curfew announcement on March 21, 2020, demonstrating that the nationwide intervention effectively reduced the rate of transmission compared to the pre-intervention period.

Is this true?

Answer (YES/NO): YES